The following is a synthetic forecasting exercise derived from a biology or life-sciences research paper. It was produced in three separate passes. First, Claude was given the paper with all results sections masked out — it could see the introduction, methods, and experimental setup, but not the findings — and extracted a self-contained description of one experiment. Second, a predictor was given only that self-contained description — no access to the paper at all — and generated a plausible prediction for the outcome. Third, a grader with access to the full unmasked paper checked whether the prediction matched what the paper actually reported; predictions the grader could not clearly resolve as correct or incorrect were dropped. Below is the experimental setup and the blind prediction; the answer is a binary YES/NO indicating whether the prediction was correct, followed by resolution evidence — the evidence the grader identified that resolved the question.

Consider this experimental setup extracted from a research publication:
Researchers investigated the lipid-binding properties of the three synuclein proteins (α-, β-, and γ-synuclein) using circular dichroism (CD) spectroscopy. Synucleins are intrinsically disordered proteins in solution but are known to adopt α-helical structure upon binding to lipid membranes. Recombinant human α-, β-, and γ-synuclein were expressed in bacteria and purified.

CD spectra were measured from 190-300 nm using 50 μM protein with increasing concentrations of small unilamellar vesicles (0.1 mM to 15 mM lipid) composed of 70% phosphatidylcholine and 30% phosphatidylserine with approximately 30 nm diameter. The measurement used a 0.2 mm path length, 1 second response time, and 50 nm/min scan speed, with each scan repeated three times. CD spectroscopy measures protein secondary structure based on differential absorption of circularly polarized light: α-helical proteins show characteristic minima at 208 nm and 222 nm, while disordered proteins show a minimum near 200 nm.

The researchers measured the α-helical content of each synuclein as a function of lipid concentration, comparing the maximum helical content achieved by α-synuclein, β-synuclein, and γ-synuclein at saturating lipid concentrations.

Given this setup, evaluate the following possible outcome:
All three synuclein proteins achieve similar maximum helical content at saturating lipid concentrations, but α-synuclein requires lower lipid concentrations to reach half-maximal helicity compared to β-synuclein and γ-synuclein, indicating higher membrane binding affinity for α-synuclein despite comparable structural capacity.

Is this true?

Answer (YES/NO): NO